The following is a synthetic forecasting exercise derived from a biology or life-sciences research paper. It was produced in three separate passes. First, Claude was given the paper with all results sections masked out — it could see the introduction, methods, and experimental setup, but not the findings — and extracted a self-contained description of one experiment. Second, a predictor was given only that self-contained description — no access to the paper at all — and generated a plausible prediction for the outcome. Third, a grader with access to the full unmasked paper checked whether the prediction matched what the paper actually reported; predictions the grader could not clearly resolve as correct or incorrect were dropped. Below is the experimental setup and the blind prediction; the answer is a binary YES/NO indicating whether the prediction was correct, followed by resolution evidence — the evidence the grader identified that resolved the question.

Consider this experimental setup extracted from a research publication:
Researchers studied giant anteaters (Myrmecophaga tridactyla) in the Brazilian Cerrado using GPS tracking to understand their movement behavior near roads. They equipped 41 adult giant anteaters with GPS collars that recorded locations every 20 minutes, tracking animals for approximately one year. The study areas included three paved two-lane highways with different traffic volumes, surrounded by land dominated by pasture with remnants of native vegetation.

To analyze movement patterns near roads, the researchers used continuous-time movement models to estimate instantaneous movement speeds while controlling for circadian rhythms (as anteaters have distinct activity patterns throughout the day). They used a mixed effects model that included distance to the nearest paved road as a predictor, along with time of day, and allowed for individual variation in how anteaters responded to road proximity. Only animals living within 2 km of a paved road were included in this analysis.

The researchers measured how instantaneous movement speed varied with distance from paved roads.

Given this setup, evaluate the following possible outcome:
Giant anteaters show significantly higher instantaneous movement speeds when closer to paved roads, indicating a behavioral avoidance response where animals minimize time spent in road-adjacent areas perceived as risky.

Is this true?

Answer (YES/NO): NO